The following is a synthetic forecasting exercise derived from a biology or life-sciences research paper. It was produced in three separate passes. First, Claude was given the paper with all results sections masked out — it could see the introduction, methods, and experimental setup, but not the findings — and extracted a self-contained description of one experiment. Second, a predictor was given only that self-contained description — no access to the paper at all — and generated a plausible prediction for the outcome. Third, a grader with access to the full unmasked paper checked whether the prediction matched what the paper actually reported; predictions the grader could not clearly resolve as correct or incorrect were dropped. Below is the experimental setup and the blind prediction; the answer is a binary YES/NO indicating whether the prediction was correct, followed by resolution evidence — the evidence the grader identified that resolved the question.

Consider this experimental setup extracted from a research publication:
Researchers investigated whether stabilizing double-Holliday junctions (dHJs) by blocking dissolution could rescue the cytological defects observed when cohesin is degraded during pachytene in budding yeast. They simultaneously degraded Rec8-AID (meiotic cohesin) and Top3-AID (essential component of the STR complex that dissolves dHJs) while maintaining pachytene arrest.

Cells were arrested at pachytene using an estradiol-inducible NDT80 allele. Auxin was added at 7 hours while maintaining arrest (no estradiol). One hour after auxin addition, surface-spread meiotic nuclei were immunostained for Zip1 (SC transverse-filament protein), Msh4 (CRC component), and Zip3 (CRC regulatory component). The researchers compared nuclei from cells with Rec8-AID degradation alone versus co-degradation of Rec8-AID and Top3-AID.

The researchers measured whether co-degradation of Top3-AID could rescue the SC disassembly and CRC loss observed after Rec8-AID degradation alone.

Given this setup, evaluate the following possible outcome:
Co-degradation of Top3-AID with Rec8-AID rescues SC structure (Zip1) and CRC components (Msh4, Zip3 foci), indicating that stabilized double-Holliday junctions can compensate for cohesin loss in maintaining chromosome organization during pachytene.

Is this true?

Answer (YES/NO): NO